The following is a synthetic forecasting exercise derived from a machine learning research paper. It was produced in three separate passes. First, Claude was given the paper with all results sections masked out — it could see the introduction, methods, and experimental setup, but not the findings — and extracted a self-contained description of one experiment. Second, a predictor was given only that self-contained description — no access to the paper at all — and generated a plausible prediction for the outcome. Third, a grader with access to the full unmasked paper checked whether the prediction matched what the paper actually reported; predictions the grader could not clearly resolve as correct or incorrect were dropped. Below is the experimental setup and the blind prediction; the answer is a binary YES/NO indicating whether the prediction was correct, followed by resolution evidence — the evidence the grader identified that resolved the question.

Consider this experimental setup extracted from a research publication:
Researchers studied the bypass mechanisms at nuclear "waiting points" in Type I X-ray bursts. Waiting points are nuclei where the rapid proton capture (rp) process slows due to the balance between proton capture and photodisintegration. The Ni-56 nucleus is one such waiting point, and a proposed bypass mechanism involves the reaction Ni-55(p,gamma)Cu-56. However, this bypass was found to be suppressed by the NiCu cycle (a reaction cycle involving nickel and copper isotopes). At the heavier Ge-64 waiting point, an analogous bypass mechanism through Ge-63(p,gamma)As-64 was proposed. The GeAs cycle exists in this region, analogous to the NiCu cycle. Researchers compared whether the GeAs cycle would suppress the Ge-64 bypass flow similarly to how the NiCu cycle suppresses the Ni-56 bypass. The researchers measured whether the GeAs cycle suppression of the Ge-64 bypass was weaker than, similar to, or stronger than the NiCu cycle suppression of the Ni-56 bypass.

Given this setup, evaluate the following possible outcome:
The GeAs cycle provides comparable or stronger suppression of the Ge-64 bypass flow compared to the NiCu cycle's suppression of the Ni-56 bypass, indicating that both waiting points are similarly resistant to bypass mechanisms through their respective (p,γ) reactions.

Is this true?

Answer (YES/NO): YES